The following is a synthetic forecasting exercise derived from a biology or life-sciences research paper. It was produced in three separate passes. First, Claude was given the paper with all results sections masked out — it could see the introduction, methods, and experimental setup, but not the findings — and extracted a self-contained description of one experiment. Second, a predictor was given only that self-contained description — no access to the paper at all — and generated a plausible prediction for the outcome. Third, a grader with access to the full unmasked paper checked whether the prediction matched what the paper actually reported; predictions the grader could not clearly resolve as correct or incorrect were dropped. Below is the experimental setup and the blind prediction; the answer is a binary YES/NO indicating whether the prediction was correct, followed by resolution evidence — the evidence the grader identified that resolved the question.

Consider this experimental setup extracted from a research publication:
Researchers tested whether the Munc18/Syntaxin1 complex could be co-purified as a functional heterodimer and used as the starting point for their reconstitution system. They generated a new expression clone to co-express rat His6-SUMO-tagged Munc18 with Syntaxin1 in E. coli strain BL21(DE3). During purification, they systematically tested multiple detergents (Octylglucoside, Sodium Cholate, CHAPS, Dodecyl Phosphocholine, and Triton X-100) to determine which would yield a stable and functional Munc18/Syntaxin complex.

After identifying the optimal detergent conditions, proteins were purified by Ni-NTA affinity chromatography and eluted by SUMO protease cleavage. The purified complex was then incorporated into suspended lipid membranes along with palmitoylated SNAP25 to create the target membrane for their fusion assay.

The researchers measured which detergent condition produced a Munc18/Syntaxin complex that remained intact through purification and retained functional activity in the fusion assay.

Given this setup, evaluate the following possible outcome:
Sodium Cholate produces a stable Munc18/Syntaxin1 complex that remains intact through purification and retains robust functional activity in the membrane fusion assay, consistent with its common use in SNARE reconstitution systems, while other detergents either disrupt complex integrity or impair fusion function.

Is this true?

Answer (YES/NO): NO